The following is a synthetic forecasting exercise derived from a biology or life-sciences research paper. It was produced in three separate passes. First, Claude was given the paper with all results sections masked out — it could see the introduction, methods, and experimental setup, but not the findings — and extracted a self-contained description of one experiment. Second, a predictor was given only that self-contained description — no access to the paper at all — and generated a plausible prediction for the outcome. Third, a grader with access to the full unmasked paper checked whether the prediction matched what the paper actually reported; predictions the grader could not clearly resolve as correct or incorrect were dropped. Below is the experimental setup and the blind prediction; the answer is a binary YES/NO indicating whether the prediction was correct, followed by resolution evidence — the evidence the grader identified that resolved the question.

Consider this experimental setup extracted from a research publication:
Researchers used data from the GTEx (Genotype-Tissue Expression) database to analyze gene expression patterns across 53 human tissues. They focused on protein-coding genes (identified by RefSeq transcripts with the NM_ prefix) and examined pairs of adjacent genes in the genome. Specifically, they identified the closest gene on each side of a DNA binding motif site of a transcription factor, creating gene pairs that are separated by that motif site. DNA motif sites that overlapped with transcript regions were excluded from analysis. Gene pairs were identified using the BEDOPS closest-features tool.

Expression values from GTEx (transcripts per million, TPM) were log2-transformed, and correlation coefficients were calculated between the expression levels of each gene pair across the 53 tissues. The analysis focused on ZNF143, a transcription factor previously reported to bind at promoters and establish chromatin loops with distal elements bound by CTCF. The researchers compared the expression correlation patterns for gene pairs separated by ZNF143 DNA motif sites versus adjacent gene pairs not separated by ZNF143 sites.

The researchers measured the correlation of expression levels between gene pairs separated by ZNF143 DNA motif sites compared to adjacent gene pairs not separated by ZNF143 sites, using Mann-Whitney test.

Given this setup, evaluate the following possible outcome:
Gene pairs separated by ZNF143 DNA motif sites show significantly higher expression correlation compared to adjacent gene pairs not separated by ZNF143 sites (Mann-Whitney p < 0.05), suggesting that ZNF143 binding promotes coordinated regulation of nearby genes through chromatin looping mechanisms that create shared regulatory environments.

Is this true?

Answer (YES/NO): NO